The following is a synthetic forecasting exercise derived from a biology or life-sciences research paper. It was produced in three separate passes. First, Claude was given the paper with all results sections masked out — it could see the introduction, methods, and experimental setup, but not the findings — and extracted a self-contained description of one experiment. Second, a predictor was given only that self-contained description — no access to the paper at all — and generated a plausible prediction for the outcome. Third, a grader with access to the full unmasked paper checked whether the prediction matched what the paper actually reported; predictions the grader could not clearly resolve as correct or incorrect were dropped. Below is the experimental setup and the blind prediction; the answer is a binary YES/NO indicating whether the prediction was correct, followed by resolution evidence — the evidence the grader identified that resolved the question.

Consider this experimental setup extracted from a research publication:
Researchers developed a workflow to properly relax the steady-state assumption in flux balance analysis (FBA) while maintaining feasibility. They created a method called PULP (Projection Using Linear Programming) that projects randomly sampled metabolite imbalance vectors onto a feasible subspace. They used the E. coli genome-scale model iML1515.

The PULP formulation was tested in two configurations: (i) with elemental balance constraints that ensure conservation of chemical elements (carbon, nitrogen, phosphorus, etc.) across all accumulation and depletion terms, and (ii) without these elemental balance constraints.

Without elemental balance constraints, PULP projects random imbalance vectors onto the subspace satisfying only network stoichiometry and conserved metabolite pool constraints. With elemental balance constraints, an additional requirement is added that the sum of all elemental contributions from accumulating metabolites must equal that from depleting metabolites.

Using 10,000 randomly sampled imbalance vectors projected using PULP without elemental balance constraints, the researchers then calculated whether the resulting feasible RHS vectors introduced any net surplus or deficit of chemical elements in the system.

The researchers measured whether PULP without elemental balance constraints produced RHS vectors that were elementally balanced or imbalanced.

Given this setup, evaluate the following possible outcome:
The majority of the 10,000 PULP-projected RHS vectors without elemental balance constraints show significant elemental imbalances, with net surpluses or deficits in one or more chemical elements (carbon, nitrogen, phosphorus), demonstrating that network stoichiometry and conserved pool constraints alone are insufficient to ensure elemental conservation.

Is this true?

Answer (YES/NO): YES